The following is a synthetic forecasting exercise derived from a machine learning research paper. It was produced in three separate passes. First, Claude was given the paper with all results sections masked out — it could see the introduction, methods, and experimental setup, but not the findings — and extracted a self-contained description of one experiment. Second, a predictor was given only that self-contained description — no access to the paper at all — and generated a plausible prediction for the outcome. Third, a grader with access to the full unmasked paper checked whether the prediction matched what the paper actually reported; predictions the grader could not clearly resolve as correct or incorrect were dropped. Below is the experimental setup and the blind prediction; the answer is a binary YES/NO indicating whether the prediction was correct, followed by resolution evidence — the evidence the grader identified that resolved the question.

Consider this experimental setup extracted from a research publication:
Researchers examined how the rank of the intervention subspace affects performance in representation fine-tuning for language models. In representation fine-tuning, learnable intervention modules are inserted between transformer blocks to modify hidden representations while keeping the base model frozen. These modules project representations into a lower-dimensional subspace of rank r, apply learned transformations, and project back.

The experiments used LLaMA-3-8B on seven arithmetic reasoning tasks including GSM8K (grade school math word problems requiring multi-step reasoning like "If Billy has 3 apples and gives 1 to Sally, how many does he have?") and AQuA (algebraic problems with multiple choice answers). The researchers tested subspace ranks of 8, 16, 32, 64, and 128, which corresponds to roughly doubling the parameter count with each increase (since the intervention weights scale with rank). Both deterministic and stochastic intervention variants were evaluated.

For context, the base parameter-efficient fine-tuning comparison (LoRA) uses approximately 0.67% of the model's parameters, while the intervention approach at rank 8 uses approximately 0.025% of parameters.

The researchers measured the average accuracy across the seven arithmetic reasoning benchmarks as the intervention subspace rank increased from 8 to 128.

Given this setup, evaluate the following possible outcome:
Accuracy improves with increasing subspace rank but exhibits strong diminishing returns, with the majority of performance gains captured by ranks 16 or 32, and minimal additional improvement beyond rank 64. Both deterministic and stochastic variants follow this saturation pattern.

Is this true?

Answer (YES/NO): NO